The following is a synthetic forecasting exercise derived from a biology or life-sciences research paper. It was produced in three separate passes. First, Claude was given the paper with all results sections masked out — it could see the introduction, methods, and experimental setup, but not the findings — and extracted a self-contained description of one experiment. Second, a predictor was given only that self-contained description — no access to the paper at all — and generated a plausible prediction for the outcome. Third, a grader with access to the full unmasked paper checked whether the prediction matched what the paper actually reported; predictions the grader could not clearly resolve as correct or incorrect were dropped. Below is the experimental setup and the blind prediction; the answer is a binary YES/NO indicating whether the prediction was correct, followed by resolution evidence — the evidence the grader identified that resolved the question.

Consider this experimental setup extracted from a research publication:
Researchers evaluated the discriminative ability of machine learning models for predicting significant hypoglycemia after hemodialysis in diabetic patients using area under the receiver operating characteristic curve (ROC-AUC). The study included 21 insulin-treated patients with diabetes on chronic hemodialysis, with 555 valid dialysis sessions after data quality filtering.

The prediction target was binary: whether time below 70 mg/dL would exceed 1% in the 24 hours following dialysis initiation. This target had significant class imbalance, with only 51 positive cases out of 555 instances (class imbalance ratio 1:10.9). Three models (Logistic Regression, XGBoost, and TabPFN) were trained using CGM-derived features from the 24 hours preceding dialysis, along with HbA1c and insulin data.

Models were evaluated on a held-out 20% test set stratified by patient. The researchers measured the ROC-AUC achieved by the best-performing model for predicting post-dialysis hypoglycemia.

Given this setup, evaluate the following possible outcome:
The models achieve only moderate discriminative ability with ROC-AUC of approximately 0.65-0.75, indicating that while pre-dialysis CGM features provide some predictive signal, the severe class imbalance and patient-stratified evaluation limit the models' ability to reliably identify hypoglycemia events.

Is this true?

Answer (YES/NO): NO